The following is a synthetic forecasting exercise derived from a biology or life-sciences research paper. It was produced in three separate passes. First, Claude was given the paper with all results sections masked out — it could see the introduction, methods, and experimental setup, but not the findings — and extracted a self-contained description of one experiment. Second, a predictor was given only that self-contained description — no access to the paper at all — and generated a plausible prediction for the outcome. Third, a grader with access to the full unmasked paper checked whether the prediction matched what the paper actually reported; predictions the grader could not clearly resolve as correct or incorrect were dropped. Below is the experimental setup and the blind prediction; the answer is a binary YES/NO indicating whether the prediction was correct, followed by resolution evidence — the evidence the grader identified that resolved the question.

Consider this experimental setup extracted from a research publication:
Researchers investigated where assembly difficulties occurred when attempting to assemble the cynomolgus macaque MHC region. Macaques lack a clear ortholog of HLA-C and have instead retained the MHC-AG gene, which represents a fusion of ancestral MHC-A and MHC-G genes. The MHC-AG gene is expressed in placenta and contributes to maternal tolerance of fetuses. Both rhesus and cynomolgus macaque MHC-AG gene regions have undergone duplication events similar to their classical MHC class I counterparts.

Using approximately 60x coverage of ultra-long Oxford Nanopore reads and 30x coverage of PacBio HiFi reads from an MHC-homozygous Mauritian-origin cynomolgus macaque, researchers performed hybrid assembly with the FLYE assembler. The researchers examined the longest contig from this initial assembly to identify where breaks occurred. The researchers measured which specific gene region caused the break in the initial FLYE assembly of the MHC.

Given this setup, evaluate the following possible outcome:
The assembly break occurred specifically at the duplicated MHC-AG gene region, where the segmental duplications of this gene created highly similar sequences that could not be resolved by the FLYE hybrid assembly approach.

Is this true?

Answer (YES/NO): YES